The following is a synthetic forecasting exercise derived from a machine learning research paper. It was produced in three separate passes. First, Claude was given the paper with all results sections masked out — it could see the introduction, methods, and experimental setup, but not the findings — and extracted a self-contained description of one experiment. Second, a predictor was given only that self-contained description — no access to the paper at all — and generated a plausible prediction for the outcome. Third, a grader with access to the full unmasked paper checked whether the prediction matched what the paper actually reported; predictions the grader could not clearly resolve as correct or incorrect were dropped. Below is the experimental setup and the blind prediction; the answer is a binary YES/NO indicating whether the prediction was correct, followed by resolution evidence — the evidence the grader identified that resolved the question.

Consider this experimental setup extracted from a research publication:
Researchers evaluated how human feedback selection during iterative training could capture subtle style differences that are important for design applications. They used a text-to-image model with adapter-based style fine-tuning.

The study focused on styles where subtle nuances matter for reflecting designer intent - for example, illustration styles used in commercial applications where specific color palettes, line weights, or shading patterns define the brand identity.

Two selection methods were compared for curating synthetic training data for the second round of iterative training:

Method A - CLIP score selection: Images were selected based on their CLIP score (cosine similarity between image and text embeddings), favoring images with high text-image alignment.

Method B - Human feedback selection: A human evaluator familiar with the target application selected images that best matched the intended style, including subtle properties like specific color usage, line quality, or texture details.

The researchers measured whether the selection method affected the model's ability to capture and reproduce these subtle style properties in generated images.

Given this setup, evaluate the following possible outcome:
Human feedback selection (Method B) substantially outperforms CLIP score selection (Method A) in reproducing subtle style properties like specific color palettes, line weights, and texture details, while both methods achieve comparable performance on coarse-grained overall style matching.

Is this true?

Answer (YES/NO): NO